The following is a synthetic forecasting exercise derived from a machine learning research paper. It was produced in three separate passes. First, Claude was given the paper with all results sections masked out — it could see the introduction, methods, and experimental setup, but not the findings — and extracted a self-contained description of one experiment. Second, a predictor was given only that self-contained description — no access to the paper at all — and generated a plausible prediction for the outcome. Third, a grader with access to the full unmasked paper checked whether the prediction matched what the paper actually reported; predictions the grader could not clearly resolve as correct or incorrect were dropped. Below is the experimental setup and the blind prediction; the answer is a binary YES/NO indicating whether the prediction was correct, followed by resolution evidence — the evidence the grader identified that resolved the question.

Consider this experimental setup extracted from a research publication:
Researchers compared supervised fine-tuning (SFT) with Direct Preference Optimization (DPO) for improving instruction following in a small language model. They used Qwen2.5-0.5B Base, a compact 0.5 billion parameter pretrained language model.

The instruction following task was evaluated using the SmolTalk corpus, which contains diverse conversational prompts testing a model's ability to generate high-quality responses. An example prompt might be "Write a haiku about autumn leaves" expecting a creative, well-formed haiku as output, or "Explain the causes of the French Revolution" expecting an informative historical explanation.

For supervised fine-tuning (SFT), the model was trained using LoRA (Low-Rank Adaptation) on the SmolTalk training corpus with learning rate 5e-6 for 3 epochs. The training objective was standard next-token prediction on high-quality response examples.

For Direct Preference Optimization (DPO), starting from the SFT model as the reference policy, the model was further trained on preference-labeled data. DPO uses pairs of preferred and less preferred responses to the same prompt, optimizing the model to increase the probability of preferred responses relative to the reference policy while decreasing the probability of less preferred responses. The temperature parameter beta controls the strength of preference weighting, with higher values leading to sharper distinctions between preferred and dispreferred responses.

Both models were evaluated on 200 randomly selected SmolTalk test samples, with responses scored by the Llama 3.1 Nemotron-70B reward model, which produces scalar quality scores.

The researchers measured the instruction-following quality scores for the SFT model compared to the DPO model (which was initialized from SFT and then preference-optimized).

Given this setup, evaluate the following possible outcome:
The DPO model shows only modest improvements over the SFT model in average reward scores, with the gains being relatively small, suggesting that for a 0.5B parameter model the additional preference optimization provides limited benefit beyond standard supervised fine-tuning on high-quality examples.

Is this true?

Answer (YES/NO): NO